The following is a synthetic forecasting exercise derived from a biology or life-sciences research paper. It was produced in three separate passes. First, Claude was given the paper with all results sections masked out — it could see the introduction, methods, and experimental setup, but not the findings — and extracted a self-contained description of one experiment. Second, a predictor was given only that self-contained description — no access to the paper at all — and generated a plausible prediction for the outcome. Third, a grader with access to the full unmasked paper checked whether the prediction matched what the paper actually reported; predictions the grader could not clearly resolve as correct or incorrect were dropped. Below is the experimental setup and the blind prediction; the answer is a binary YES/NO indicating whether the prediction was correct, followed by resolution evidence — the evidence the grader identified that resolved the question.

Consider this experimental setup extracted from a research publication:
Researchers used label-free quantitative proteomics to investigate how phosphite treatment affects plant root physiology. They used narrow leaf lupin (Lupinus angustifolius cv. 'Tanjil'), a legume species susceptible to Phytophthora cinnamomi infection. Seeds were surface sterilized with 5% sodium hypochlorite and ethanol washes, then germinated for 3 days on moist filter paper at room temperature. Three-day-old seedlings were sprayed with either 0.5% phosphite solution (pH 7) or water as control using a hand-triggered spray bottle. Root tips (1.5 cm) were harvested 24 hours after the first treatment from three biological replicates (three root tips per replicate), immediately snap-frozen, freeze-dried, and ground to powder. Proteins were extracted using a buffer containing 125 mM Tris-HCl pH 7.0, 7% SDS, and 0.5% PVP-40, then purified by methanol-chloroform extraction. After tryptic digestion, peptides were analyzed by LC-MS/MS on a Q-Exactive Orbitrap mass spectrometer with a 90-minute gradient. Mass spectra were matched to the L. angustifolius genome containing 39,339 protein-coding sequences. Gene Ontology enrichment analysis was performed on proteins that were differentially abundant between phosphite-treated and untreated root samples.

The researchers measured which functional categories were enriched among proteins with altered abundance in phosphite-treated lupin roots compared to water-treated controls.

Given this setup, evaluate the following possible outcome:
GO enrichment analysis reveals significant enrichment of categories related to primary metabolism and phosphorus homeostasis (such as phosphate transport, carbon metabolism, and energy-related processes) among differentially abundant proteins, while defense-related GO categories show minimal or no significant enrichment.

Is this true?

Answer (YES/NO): NO